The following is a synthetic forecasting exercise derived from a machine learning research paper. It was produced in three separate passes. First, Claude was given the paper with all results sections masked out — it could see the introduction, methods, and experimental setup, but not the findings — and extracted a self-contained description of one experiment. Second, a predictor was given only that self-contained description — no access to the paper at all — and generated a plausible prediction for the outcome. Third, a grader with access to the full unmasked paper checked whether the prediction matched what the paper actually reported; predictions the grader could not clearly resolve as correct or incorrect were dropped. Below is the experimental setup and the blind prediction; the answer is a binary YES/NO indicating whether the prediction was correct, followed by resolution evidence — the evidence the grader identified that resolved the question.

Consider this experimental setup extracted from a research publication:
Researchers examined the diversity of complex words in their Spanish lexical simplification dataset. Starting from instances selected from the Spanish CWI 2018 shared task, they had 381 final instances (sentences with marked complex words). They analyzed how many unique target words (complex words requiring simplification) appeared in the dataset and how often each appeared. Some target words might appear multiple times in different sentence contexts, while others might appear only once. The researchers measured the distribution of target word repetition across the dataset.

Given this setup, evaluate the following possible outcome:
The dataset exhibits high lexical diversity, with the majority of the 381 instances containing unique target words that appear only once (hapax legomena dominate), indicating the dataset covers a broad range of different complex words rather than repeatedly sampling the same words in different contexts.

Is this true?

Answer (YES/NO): YES